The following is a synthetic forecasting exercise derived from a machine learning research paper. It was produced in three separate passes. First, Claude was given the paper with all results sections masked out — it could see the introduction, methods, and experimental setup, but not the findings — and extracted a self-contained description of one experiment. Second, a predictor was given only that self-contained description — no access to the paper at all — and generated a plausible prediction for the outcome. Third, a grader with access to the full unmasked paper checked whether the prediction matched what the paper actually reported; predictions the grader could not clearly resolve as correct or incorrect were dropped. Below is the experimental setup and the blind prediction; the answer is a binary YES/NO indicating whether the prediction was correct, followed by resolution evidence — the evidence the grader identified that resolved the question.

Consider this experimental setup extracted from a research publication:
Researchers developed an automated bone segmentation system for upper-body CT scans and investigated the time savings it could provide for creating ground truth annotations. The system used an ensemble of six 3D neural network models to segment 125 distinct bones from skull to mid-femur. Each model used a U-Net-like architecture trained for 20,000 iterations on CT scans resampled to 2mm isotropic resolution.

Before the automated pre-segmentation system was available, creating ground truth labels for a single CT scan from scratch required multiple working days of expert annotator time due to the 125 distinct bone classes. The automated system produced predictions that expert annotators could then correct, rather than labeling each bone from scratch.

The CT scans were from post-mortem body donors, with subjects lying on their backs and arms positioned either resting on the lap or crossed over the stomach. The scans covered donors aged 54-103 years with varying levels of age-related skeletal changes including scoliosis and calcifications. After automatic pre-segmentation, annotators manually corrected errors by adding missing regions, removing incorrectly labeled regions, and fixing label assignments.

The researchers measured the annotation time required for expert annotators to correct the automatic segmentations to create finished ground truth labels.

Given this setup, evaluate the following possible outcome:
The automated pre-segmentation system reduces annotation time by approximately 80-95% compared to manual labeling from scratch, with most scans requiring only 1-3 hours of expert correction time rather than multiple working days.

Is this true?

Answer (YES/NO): NO